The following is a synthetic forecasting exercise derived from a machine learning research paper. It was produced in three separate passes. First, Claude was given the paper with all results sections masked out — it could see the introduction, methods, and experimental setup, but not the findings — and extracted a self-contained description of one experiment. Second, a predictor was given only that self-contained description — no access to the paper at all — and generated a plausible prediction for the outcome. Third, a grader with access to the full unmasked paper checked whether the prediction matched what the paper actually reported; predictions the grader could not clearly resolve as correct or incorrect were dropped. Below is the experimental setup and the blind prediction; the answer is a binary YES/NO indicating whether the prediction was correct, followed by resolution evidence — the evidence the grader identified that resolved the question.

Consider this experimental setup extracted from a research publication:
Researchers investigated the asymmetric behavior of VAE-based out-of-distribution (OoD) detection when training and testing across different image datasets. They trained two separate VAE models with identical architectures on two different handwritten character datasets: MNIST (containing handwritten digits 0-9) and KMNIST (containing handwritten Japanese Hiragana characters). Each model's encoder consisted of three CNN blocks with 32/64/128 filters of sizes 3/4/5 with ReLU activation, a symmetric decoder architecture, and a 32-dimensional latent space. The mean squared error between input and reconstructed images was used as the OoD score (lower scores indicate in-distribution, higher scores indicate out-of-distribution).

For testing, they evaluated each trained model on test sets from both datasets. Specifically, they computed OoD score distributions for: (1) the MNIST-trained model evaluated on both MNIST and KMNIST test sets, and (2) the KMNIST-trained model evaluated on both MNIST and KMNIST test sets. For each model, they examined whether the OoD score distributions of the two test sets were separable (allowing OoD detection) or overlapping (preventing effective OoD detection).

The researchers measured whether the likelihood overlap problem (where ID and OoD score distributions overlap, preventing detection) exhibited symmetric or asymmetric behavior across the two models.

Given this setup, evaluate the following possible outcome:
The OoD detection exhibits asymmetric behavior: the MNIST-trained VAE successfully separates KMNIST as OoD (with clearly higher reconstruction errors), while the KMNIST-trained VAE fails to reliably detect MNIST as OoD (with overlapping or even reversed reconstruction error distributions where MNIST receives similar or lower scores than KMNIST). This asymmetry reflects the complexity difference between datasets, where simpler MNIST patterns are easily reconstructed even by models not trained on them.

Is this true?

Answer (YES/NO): YES